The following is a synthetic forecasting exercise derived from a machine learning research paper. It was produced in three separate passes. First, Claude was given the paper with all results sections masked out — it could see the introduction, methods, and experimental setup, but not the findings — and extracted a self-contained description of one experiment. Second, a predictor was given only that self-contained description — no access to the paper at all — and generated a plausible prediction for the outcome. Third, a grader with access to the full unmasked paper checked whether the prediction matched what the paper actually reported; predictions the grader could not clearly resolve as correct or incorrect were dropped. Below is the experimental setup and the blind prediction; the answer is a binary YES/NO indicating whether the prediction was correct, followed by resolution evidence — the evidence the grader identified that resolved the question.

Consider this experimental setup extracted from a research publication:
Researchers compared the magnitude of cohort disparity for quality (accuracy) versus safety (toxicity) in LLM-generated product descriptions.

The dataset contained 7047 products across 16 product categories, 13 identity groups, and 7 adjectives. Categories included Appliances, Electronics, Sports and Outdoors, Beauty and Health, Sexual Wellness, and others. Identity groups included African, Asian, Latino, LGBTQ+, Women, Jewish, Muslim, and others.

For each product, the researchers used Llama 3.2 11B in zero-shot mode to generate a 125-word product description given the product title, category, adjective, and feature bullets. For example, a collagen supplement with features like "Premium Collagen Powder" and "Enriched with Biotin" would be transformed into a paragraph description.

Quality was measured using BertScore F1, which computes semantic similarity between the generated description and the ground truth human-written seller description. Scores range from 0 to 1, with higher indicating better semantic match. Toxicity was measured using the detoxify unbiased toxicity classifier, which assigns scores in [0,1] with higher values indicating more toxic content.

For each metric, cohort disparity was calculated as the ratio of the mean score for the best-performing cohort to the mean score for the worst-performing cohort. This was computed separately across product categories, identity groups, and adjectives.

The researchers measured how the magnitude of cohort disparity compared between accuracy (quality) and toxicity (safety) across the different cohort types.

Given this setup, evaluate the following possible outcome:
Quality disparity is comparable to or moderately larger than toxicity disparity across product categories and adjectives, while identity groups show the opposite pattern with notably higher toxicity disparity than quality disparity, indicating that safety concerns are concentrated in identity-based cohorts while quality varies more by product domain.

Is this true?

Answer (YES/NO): NO